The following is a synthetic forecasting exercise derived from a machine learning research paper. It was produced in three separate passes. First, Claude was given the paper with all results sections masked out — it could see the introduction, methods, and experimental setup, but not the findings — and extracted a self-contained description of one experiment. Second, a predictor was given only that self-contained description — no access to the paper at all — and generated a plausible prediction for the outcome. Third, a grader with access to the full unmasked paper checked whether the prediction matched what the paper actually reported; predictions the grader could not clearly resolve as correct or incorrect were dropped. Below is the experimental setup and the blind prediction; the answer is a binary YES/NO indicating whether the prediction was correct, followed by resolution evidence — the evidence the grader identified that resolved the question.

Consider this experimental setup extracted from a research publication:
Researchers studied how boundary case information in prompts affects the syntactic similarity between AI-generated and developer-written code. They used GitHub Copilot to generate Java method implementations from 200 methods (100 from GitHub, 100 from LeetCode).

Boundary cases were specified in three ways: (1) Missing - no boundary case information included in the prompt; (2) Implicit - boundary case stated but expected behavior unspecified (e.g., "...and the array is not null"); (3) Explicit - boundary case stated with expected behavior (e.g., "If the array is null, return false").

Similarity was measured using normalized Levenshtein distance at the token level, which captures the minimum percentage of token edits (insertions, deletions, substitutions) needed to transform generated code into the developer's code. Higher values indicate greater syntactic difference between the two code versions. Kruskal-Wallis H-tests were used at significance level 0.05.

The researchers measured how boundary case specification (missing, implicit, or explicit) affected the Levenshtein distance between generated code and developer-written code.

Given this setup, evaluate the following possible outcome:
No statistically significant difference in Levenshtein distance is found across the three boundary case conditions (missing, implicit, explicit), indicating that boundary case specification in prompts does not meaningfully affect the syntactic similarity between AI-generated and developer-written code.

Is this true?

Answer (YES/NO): NO